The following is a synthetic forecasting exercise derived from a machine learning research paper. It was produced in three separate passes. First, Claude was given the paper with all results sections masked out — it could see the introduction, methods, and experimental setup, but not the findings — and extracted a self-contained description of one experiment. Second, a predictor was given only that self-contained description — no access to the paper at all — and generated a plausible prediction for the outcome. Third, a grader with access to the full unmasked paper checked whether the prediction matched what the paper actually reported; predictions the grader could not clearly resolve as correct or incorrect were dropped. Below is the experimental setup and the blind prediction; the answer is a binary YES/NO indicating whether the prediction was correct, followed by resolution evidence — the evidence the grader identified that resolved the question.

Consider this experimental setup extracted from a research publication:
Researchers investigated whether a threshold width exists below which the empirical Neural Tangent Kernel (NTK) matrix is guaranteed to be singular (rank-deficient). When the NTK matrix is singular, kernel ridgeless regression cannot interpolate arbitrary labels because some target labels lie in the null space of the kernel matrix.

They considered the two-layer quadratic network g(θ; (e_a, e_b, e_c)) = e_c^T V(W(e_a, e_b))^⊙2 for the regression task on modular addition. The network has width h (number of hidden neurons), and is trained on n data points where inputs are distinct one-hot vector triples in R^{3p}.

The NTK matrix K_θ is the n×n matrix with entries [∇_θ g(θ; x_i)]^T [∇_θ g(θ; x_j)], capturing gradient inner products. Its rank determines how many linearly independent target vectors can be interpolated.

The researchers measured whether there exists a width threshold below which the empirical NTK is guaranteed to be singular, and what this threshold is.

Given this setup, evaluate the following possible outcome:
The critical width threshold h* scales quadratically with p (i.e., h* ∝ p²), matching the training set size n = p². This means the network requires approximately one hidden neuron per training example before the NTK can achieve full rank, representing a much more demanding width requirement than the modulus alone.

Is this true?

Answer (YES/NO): NO